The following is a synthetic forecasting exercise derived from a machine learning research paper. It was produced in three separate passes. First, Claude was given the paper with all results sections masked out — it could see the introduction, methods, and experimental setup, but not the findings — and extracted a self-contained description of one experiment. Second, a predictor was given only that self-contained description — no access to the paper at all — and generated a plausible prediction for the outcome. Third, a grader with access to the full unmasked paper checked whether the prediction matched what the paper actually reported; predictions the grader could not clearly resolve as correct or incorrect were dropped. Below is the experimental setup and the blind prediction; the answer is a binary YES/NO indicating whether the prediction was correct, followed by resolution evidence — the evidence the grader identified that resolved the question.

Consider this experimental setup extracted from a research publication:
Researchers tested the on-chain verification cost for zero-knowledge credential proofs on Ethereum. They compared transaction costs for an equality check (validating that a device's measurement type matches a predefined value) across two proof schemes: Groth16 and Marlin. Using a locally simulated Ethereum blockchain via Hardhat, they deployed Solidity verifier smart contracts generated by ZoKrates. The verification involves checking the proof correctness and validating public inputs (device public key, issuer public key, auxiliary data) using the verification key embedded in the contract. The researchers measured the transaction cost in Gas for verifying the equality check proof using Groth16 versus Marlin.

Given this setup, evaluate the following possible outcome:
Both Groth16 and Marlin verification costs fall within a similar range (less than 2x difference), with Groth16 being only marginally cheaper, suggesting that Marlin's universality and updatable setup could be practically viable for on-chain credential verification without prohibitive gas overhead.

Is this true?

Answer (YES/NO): NO